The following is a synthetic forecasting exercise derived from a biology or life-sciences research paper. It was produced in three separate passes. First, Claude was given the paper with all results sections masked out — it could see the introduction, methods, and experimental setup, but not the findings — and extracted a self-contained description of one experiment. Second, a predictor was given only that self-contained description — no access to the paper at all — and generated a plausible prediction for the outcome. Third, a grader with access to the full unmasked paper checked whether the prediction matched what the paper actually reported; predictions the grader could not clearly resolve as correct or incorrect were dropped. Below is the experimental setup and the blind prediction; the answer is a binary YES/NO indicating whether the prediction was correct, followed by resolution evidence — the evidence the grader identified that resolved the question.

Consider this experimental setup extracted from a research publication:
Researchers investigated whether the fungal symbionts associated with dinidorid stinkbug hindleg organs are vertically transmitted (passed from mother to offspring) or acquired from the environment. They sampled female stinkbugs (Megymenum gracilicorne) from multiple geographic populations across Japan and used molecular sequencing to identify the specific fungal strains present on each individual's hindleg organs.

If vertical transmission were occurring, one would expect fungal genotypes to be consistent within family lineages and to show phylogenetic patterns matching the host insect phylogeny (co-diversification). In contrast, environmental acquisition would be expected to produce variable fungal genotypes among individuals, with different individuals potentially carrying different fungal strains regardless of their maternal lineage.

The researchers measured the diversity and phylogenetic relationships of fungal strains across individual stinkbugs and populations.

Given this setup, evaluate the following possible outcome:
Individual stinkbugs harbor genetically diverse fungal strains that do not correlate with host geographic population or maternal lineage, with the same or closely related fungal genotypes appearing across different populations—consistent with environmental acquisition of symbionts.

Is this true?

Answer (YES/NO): YES